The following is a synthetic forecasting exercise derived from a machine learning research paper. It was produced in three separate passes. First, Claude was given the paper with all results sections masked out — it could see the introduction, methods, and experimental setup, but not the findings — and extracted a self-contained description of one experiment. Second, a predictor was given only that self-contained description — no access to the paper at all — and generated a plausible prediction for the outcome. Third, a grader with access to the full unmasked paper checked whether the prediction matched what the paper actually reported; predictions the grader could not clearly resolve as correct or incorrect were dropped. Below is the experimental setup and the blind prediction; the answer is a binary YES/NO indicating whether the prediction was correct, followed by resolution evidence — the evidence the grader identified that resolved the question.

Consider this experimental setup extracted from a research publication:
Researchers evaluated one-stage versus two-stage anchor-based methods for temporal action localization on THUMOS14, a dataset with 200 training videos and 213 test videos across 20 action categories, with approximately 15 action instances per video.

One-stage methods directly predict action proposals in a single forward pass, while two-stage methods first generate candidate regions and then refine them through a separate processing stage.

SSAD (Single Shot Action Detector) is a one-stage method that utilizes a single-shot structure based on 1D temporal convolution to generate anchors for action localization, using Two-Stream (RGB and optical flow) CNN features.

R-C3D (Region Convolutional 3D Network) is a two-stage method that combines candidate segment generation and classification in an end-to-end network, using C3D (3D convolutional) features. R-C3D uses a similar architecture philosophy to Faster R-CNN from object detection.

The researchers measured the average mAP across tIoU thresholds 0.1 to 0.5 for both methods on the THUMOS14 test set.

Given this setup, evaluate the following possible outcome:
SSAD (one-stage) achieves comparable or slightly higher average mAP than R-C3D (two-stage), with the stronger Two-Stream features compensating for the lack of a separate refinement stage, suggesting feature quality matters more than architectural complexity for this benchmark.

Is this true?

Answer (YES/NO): NO